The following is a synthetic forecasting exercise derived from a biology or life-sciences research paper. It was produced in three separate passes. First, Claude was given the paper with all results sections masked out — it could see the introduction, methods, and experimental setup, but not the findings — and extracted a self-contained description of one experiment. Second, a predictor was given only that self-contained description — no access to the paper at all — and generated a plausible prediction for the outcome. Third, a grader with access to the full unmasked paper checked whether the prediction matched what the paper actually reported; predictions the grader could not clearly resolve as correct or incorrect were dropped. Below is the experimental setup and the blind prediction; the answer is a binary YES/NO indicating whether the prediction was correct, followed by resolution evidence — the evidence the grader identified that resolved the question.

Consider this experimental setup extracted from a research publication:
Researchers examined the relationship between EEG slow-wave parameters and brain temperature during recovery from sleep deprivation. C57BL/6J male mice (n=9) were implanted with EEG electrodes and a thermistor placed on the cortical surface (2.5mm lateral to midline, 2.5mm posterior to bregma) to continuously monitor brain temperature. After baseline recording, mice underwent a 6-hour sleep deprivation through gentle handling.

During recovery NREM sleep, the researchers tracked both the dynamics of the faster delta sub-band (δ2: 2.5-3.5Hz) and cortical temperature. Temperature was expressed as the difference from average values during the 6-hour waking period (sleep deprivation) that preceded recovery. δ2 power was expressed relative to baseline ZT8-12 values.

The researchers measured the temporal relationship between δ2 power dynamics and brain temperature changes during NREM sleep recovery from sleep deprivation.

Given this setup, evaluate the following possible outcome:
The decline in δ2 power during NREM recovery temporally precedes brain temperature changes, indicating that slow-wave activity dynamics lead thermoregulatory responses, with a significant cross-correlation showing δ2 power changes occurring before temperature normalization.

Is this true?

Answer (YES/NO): NO